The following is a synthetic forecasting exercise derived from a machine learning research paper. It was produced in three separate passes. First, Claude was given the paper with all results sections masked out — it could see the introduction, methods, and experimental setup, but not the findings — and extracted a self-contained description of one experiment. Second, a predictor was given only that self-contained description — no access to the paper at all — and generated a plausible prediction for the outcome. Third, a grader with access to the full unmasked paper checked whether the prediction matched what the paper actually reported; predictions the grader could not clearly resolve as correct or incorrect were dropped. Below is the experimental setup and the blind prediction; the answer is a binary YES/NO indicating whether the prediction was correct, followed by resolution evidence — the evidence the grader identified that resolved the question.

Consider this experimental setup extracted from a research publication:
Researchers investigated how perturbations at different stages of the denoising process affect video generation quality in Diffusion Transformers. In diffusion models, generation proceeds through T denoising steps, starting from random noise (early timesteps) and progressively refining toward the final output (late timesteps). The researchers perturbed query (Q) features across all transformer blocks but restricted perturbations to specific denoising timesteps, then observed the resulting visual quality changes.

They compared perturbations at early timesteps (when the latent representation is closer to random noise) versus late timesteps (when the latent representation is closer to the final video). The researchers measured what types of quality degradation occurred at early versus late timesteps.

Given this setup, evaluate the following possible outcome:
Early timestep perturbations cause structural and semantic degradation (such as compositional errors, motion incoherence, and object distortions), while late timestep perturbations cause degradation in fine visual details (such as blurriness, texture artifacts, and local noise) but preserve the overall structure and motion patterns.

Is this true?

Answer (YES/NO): YES